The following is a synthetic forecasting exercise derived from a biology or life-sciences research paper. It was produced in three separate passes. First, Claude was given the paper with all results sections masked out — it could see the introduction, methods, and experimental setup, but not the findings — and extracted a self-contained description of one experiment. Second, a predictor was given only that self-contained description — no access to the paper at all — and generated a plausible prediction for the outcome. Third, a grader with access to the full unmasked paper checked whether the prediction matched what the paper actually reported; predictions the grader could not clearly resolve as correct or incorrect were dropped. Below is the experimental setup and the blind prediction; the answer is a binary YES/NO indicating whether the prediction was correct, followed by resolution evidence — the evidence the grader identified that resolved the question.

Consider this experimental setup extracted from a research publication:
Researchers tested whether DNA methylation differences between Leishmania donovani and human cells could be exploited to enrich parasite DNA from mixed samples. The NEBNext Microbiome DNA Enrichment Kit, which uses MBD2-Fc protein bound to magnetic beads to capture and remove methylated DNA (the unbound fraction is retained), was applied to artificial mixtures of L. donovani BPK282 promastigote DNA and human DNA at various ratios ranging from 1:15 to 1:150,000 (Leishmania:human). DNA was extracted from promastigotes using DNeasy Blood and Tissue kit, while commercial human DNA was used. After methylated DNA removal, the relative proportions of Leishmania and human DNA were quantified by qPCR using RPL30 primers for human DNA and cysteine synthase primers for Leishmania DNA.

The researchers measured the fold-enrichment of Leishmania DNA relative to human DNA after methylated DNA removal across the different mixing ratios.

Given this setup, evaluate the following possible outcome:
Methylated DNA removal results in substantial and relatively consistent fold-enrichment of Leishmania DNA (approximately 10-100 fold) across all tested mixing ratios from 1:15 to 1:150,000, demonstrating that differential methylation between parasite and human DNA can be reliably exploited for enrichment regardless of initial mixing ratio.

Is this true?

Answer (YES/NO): NO